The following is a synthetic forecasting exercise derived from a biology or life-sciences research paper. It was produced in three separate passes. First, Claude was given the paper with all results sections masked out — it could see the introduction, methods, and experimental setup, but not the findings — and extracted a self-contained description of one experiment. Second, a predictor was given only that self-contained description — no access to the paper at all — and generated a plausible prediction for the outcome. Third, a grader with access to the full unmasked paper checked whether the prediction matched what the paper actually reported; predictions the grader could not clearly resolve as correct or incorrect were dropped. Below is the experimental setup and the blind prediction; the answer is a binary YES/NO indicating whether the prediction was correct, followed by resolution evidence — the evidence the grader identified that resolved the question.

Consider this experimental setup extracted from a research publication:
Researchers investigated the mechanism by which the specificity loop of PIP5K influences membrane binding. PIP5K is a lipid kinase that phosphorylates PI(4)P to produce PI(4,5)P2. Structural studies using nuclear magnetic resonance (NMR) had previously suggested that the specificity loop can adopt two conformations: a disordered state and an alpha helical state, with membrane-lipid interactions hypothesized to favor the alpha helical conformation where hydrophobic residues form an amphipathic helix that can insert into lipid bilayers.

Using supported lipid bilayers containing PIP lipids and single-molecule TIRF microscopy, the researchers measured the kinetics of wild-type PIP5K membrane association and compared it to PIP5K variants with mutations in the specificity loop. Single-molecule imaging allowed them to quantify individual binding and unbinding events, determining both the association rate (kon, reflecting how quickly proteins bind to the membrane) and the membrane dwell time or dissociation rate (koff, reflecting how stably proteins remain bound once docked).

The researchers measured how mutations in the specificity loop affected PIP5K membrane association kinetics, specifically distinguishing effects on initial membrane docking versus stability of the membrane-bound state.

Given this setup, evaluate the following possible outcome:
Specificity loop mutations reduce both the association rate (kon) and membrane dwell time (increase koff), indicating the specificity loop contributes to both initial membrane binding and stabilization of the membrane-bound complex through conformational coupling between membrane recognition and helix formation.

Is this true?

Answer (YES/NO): NO